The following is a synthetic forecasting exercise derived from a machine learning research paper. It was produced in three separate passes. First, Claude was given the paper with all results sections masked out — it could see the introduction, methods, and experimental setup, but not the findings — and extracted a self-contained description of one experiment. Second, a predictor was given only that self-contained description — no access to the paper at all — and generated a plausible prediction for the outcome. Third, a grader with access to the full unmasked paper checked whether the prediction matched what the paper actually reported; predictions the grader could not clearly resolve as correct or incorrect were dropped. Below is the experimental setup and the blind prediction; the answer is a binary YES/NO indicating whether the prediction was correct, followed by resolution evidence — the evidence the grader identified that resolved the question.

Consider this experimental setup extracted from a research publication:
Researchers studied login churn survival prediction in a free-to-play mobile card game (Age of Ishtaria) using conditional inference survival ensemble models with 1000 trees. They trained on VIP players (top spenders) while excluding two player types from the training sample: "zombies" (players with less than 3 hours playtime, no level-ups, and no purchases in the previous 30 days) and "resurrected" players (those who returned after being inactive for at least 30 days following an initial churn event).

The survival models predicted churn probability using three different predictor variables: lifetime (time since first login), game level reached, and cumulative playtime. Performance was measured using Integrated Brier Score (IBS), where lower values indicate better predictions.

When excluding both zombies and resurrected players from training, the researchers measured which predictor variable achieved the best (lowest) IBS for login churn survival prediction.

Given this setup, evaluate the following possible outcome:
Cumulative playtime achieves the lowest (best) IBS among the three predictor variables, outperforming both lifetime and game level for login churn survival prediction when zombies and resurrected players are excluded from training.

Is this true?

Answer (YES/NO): NO